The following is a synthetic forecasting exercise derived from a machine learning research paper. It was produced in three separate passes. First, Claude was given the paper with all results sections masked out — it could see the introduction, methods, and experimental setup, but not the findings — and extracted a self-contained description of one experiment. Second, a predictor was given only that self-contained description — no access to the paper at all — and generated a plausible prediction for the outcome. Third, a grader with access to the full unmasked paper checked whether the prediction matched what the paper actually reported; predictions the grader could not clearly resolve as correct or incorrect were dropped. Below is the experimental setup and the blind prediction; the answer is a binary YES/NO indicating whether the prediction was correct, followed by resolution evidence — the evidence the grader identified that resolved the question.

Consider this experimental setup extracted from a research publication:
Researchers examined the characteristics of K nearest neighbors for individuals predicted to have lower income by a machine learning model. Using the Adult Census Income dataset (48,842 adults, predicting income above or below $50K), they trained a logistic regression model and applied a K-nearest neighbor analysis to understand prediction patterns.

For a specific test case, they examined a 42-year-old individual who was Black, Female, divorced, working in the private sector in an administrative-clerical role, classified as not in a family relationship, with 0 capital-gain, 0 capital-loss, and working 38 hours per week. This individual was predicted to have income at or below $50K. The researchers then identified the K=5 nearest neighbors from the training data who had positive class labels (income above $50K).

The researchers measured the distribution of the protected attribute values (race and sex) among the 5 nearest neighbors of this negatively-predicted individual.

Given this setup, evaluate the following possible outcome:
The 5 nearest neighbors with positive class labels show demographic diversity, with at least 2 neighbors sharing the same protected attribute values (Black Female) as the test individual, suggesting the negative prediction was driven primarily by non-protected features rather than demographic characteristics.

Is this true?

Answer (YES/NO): NO